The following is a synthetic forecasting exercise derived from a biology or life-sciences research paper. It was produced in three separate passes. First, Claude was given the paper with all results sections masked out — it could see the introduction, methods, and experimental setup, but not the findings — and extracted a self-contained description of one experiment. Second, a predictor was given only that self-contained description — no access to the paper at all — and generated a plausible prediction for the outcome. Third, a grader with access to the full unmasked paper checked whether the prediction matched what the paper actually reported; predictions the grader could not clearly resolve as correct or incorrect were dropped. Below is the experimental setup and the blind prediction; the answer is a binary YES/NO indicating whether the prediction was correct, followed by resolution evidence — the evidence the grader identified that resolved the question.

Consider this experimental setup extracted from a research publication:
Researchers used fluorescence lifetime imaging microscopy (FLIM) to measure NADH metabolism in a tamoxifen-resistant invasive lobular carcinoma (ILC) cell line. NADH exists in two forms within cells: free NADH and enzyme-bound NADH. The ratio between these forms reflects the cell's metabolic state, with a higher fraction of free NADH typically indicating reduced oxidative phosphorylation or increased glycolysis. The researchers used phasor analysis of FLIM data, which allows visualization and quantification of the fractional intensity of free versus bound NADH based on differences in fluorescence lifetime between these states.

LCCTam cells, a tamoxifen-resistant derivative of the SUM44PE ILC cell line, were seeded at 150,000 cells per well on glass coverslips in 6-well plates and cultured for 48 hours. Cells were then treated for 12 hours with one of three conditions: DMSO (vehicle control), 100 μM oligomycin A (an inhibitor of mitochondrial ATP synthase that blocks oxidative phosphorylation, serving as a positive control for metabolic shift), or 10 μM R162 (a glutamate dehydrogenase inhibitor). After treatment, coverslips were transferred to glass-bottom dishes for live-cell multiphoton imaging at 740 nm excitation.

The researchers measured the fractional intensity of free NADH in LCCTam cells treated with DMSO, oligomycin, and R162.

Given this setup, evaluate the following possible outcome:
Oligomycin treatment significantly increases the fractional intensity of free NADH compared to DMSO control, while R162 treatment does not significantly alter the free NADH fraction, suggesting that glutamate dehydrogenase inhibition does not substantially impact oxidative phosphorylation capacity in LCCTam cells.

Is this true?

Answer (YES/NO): NO